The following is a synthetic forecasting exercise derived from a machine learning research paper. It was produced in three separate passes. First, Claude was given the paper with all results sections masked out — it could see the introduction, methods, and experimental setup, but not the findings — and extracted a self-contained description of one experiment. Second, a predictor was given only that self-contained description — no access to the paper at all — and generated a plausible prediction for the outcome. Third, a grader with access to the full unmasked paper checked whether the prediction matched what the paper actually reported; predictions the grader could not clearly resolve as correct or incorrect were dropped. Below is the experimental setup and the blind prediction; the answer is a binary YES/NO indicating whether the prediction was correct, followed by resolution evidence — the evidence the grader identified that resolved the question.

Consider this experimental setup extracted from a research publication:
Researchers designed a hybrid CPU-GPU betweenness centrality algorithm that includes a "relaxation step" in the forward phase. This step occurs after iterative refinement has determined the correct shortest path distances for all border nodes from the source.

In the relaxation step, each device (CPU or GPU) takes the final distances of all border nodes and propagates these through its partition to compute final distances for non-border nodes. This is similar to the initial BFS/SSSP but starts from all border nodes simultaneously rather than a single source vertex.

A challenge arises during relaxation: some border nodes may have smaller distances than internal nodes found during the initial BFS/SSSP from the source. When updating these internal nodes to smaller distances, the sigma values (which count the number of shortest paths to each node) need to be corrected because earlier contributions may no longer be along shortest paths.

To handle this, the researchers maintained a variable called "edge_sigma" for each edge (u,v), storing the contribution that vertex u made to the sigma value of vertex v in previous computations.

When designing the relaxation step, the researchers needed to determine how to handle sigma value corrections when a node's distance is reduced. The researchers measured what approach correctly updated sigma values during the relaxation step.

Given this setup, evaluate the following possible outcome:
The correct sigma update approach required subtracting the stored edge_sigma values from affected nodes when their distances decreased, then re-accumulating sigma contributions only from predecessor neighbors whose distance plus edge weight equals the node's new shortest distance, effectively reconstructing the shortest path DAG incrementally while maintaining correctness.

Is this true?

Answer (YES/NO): YES